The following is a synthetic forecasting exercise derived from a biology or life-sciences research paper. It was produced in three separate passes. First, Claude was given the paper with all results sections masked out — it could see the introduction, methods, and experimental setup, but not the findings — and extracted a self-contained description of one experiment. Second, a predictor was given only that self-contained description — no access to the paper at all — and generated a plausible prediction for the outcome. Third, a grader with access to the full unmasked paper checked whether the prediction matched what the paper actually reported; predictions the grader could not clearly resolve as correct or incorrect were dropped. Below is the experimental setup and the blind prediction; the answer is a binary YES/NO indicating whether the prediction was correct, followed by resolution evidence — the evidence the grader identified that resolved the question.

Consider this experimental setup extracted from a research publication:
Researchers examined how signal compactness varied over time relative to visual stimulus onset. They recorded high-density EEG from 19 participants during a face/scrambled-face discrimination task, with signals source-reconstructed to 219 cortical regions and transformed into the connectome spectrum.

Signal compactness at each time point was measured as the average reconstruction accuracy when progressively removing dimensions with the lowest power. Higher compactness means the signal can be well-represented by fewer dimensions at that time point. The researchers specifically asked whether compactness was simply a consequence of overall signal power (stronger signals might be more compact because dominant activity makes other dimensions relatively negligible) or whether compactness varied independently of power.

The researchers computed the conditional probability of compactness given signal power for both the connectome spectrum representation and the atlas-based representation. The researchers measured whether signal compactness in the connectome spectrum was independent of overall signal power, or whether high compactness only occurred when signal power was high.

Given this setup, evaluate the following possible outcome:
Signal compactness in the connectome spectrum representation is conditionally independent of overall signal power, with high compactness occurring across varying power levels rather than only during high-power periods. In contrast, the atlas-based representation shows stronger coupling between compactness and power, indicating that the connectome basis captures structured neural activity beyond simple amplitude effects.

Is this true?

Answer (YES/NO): NO